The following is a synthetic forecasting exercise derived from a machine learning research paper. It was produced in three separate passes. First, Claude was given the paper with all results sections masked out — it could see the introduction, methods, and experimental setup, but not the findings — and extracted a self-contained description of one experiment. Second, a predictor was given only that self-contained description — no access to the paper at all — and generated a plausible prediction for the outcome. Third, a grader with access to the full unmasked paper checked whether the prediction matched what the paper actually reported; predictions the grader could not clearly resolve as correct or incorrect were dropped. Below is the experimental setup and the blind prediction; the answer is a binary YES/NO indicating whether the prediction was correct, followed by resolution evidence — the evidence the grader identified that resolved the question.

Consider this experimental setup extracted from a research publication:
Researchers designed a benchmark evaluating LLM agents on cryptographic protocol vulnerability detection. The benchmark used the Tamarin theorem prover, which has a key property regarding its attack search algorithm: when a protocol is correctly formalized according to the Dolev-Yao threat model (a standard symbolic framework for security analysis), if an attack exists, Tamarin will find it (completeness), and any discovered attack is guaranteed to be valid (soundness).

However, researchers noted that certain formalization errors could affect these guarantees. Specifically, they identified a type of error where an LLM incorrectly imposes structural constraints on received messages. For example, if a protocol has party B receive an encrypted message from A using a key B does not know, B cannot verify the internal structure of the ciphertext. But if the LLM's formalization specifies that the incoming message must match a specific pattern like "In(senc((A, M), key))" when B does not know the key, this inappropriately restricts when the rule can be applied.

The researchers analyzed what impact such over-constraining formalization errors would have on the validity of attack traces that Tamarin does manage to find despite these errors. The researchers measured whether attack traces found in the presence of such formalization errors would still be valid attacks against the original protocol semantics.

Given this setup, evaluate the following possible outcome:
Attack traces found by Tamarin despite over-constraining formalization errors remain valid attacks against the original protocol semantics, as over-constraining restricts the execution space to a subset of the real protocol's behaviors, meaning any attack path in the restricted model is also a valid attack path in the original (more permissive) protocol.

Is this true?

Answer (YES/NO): YES